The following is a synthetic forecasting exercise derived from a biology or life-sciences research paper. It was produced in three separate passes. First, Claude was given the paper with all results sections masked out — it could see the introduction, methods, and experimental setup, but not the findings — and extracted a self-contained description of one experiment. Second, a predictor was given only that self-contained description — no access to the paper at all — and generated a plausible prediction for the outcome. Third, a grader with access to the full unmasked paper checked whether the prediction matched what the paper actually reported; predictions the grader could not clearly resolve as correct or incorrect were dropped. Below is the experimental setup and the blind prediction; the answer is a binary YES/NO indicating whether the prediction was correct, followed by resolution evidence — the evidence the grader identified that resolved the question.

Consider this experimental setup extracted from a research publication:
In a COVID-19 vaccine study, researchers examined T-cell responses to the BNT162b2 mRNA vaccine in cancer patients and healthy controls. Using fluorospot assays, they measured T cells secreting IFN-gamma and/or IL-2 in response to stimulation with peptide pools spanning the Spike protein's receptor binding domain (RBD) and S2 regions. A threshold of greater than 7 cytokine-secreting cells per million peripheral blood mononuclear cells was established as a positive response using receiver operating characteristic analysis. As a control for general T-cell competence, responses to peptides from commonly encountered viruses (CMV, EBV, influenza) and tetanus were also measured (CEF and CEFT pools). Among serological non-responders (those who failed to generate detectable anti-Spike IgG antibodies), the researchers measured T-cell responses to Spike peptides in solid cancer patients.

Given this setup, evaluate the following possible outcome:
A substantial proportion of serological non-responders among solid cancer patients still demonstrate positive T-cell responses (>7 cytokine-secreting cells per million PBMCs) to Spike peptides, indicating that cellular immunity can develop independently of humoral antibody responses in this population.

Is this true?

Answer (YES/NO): YES